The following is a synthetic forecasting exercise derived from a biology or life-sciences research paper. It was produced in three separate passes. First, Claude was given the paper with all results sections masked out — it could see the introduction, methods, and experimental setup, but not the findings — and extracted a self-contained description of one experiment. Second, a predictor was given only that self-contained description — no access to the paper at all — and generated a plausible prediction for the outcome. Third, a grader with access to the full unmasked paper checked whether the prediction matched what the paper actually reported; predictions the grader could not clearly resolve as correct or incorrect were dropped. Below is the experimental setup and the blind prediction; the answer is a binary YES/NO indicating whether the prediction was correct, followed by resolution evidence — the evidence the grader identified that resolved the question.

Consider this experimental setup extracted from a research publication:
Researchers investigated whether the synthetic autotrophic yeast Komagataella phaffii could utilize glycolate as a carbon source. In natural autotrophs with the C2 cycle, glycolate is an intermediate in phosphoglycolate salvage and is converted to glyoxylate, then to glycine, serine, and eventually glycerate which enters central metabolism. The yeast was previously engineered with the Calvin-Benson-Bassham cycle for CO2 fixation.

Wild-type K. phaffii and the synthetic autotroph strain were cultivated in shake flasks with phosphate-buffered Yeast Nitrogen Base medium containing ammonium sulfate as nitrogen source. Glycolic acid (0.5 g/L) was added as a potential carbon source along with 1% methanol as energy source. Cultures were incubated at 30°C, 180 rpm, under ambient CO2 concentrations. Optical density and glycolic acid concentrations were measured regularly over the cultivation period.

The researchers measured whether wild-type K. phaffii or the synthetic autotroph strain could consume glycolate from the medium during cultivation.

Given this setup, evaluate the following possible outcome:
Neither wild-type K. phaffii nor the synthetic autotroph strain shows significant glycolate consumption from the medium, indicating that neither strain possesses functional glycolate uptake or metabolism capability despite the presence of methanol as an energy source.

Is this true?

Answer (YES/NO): NO